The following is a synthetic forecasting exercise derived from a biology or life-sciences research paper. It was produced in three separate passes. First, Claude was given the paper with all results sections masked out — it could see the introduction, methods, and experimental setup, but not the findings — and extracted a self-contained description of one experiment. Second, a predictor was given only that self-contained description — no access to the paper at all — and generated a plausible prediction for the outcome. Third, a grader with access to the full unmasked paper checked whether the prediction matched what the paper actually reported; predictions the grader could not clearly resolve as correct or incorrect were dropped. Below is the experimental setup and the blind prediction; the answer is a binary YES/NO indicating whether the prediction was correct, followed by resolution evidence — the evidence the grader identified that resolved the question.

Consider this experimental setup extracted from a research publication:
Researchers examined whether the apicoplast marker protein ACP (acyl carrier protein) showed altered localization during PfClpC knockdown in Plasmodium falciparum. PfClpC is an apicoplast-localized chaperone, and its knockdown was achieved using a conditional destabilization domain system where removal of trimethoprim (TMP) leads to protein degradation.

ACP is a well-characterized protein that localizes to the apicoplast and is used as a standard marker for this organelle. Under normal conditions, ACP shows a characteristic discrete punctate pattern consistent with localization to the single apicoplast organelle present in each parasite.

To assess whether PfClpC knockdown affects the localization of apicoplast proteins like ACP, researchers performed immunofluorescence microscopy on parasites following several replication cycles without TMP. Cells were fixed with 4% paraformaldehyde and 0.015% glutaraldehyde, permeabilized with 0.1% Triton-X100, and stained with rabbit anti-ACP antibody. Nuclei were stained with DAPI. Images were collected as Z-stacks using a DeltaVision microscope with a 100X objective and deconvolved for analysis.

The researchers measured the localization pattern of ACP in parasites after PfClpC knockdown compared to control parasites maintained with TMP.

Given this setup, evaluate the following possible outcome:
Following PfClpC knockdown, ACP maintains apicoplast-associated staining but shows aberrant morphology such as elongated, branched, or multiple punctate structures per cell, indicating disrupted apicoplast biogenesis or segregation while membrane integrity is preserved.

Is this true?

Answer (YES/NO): NO